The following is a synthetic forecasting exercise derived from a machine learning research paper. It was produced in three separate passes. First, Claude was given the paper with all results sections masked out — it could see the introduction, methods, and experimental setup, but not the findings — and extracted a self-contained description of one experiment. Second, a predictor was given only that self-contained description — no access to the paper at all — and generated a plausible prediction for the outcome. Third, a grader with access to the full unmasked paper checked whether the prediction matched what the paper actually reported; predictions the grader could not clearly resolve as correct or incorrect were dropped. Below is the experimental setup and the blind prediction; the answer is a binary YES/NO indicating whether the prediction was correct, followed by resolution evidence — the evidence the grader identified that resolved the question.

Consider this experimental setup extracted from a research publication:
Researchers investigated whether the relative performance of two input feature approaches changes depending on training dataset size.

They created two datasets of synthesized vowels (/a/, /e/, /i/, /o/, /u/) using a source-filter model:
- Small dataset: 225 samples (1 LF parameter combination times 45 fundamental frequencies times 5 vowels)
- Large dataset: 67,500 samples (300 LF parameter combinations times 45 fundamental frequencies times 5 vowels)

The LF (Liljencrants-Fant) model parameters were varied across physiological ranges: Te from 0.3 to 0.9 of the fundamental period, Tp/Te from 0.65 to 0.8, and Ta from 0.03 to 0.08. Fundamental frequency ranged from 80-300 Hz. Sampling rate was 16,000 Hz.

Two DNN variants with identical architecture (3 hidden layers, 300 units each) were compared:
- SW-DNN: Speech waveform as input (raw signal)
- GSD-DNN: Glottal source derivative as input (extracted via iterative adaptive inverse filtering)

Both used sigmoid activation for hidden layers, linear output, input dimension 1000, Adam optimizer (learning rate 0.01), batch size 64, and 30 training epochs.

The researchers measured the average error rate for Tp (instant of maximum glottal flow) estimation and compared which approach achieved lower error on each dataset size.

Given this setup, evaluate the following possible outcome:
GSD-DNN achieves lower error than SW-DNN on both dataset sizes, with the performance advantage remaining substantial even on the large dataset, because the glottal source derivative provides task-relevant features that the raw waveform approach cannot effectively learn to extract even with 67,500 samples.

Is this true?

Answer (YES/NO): NO